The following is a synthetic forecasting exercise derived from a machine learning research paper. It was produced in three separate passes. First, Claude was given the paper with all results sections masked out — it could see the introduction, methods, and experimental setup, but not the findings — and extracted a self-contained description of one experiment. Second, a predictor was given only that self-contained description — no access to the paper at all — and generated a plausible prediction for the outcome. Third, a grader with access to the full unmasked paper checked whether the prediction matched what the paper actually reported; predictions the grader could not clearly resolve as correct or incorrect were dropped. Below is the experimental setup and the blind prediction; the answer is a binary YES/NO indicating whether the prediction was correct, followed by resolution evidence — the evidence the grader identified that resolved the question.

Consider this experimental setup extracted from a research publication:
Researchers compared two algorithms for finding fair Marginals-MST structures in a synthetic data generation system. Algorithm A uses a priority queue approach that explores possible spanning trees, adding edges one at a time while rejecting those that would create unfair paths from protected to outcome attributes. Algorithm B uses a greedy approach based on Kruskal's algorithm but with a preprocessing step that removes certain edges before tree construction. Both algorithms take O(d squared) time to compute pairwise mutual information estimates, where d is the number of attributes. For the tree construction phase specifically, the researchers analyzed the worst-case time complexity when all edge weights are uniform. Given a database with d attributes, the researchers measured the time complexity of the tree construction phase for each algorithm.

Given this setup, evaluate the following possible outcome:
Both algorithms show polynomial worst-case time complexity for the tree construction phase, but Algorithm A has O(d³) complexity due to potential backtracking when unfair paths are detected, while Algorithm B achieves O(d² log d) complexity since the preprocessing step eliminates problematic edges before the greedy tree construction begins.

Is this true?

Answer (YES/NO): NO